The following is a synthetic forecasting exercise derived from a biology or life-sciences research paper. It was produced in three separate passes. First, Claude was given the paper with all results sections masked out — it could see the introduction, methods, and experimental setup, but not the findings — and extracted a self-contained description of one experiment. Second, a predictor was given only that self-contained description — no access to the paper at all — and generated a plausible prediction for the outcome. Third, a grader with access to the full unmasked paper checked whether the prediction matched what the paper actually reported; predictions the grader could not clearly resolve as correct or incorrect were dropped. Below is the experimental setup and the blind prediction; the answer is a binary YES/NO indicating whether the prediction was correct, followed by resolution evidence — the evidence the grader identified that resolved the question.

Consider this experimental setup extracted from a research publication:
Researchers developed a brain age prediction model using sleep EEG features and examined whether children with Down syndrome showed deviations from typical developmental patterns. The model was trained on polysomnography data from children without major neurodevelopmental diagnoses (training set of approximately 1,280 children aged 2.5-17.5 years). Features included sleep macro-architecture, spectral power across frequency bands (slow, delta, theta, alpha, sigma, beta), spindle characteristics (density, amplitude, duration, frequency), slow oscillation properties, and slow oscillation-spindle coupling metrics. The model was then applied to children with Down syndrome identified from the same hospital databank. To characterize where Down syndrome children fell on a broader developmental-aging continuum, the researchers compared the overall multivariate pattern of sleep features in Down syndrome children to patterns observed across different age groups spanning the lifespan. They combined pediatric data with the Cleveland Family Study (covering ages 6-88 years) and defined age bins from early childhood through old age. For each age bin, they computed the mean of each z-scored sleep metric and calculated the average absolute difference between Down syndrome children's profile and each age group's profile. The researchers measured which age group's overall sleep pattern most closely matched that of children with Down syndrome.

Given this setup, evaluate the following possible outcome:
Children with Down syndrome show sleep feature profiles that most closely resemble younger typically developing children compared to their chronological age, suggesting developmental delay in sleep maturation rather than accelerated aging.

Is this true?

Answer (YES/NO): YES